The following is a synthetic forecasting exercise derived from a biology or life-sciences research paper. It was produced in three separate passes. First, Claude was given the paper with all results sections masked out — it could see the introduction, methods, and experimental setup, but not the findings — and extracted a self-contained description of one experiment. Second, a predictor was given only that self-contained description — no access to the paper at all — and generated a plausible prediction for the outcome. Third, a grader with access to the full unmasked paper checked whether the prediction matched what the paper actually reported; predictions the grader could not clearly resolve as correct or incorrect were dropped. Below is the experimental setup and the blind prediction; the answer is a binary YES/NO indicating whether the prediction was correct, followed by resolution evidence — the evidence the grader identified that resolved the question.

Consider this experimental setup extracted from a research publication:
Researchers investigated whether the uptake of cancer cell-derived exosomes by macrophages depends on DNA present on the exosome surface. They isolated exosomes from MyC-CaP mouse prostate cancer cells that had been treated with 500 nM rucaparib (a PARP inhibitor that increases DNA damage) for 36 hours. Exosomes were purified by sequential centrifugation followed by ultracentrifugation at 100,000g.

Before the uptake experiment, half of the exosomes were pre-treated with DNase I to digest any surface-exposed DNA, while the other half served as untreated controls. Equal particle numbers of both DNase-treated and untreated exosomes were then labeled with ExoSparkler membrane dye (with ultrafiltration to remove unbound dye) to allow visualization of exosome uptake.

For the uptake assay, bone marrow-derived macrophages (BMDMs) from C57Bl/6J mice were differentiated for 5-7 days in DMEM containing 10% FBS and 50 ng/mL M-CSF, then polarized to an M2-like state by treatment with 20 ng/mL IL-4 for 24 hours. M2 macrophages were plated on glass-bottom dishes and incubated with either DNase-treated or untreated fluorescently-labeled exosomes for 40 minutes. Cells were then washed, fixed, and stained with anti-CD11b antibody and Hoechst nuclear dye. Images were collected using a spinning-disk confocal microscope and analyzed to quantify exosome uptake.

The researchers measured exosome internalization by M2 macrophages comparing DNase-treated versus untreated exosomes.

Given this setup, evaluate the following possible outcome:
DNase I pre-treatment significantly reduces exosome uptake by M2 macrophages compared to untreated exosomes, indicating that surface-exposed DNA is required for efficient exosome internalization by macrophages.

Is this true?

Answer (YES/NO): YES